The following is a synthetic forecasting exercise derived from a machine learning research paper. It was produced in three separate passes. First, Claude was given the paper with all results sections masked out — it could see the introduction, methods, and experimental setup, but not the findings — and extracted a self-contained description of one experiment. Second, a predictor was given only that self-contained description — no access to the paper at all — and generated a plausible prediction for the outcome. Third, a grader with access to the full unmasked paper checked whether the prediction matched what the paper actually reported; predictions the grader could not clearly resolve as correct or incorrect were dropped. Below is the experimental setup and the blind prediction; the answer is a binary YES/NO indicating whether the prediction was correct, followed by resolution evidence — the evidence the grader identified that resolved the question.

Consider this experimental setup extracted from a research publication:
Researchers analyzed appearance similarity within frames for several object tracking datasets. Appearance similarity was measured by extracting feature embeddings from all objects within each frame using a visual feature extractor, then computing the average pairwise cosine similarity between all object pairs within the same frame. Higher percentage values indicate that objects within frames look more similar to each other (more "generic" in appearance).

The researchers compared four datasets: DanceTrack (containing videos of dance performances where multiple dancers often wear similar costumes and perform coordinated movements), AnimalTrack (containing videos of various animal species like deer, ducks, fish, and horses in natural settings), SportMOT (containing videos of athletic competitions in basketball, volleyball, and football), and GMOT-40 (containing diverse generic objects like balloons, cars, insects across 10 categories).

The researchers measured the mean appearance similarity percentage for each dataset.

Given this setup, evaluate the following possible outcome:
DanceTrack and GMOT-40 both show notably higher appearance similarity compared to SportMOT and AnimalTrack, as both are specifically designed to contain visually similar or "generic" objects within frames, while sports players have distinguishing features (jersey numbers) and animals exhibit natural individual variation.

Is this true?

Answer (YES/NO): NO